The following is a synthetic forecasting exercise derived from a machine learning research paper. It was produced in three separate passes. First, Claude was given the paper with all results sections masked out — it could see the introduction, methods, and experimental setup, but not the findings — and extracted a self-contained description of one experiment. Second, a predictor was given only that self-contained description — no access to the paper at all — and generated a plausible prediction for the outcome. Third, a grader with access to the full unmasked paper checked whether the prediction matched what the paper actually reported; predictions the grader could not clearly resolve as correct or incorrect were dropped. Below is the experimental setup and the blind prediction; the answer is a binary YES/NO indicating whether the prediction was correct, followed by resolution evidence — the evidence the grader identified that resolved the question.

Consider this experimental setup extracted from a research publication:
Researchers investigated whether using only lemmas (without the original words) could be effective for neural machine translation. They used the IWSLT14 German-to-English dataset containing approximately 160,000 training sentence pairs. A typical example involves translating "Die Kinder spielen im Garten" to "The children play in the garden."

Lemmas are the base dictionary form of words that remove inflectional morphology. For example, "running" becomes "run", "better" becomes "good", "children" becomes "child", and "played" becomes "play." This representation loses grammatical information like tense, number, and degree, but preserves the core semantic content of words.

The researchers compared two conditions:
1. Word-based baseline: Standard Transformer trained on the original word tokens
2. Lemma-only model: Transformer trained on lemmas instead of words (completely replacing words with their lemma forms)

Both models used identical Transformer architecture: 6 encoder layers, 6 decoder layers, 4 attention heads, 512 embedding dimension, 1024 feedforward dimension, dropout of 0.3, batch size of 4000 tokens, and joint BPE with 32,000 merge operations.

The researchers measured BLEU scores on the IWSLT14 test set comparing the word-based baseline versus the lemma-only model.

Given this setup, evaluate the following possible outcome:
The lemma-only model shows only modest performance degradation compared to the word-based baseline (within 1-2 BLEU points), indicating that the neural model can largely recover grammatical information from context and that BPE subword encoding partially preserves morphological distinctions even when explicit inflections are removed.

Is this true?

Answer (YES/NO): NO